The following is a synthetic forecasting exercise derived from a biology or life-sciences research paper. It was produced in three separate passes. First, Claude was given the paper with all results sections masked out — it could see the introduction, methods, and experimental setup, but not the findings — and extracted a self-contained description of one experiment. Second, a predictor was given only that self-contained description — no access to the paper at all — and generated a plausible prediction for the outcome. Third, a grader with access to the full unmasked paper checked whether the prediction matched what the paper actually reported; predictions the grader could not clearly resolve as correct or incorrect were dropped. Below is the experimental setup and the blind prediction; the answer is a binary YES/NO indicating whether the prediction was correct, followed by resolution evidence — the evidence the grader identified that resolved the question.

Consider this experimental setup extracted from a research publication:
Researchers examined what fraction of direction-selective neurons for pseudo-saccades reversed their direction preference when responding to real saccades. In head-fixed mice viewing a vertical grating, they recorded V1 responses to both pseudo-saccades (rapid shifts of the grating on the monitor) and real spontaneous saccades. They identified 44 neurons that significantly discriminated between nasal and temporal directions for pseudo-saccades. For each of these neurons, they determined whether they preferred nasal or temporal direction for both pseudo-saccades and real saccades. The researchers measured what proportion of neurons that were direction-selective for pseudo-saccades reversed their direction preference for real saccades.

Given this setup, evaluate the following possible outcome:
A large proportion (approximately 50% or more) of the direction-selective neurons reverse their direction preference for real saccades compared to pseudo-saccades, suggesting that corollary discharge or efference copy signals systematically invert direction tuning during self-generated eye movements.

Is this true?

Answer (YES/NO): NO